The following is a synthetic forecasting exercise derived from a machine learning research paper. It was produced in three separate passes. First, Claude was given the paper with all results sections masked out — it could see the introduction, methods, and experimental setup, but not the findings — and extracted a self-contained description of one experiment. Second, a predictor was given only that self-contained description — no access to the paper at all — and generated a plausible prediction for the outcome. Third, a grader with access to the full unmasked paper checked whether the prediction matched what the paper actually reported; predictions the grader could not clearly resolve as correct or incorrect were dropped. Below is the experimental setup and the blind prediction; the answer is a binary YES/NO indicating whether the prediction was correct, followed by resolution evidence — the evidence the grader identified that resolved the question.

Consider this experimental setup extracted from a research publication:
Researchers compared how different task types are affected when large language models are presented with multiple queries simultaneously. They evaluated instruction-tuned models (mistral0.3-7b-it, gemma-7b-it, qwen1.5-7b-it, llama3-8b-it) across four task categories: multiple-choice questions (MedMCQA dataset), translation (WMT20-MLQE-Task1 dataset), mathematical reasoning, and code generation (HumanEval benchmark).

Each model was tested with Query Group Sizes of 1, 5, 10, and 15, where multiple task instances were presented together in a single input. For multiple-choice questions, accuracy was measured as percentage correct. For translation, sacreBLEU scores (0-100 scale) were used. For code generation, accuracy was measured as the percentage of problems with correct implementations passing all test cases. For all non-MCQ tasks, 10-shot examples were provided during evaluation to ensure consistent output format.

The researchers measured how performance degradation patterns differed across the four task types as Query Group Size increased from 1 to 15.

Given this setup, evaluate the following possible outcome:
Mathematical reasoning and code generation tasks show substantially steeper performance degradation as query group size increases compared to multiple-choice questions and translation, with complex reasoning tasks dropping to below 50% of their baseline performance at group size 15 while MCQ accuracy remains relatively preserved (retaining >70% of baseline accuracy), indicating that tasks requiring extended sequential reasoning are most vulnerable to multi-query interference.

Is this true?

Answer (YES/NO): NO